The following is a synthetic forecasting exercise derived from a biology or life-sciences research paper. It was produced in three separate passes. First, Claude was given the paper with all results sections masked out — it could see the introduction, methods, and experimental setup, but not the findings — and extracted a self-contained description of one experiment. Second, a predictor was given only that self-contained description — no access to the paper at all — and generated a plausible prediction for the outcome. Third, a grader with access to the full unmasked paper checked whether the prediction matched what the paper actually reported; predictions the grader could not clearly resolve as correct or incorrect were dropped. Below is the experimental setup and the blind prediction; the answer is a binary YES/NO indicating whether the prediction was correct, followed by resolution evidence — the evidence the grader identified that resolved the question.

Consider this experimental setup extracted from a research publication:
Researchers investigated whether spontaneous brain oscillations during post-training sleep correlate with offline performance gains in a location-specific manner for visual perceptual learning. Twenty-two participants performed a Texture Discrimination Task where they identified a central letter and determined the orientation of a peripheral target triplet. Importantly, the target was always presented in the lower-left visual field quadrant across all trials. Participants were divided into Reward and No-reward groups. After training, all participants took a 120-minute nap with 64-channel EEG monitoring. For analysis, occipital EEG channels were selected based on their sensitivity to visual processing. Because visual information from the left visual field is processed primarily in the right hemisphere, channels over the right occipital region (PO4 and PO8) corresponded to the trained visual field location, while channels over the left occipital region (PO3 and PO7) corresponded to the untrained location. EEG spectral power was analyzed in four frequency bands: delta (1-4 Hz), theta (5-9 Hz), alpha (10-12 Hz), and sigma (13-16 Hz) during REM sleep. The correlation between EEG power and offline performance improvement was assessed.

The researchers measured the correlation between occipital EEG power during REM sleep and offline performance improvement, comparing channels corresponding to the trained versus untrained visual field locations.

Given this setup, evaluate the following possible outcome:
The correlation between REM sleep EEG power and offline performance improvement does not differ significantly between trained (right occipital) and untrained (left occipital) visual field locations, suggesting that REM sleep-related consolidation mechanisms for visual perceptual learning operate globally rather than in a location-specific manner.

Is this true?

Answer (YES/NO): NO